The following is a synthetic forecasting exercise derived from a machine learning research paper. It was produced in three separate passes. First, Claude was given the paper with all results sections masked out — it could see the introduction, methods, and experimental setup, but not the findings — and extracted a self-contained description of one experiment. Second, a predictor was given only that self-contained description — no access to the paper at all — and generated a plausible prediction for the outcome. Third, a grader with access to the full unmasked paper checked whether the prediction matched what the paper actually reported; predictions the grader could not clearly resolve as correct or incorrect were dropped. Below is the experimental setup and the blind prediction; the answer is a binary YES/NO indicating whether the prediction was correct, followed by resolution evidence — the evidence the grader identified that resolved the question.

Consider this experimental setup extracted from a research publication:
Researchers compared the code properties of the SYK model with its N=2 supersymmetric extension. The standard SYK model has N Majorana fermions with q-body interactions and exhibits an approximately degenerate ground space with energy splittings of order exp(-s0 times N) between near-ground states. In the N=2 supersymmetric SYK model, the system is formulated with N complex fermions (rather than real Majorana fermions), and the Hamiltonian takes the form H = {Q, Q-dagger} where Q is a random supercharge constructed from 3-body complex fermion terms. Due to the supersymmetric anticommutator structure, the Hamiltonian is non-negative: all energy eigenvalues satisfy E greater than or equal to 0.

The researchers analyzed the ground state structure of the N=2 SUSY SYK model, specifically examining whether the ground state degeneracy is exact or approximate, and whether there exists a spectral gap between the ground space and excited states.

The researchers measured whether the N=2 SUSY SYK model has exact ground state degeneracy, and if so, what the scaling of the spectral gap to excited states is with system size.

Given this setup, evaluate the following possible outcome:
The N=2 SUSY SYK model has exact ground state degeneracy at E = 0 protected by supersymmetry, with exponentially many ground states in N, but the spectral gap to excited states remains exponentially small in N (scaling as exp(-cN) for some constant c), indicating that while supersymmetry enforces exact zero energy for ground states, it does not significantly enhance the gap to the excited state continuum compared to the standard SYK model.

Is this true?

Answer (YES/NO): NO